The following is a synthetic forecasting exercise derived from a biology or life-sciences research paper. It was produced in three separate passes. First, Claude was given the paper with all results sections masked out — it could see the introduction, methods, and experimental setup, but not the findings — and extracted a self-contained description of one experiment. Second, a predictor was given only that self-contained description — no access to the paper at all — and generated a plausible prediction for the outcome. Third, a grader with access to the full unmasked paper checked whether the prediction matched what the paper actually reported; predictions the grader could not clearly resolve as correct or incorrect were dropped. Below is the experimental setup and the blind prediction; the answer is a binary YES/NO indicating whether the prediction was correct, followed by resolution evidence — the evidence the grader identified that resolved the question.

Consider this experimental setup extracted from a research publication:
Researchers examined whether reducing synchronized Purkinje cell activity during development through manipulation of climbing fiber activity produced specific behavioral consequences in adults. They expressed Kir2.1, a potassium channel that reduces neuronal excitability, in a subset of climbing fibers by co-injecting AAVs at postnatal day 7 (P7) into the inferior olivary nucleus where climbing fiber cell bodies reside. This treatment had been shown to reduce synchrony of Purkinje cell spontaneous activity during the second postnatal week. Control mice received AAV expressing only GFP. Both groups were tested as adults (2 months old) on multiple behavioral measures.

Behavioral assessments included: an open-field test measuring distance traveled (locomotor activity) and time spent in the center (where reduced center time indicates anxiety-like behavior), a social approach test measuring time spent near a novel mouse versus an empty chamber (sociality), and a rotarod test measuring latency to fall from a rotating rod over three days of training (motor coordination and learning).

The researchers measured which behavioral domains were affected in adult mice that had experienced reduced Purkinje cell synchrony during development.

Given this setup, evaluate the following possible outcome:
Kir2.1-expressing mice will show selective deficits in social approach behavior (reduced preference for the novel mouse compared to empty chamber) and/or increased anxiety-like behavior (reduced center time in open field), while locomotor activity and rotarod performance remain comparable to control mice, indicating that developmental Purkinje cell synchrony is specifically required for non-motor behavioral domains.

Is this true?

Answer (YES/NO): NO